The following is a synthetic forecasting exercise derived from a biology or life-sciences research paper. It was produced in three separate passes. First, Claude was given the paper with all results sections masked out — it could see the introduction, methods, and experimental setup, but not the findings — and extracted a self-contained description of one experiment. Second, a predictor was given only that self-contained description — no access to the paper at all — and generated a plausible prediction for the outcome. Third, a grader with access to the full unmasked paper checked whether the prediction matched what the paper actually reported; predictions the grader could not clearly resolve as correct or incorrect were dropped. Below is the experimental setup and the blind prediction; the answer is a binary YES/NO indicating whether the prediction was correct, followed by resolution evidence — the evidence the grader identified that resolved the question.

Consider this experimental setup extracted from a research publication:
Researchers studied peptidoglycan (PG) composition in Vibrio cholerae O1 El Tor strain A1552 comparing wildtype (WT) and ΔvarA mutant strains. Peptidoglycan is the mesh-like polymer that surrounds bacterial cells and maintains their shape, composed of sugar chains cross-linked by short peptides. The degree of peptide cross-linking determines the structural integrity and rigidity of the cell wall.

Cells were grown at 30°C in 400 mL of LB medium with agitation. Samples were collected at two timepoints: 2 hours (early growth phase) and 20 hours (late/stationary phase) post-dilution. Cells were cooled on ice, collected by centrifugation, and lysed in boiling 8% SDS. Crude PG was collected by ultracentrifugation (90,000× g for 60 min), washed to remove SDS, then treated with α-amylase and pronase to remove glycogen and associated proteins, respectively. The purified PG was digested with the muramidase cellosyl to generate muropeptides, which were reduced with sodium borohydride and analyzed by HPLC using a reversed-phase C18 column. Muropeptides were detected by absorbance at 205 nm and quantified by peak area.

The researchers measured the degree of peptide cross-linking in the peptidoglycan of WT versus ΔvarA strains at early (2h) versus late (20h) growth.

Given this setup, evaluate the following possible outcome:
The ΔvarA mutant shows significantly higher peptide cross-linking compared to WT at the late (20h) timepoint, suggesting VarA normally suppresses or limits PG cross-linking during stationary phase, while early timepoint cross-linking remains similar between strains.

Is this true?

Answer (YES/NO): NO